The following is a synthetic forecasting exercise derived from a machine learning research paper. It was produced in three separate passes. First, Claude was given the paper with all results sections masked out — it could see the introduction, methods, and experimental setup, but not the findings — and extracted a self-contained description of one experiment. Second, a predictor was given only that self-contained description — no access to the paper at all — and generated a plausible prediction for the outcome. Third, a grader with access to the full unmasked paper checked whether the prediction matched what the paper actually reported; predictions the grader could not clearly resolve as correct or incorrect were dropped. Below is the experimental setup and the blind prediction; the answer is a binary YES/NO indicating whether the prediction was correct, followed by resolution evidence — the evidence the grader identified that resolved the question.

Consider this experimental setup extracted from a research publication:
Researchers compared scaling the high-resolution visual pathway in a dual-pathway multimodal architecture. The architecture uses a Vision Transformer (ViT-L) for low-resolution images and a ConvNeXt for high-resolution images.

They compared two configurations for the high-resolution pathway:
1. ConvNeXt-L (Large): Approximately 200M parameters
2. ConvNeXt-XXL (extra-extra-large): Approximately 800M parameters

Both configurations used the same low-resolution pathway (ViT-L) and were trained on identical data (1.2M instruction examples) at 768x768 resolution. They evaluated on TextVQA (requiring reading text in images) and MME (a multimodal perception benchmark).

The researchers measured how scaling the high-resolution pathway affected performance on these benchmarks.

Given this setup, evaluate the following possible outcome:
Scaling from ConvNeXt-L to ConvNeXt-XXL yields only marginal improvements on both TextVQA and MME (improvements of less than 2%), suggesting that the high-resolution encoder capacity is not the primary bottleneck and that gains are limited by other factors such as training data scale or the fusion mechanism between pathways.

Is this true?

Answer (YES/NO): NO